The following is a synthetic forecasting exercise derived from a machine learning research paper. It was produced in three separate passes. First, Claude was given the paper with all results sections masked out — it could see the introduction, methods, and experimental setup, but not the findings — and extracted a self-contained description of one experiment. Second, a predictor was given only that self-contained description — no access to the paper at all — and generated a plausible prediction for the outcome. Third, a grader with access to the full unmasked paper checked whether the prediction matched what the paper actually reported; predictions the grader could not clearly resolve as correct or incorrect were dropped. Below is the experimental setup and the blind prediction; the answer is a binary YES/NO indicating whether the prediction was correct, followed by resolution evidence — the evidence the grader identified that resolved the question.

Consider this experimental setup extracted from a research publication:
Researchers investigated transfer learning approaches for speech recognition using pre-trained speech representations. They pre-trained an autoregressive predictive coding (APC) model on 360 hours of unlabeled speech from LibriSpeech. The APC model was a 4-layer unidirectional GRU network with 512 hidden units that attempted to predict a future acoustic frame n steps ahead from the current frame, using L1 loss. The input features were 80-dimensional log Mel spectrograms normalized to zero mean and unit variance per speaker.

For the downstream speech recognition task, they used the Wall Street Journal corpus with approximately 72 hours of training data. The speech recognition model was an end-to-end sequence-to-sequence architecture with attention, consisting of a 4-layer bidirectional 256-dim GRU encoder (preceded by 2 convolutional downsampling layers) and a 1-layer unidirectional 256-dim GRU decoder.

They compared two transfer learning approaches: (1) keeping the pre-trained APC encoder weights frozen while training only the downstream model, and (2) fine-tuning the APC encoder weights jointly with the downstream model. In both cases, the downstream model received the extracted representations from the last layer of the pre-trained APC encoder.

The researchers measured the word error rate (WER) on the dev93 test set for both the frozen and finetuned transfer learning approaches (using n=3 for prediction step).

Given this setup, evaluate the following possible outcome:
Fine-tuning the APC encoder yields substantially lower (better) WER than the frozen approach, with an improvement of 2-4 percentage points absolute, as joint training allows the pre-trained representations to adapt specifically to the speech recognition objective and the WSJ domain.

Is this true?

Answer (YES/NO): NO